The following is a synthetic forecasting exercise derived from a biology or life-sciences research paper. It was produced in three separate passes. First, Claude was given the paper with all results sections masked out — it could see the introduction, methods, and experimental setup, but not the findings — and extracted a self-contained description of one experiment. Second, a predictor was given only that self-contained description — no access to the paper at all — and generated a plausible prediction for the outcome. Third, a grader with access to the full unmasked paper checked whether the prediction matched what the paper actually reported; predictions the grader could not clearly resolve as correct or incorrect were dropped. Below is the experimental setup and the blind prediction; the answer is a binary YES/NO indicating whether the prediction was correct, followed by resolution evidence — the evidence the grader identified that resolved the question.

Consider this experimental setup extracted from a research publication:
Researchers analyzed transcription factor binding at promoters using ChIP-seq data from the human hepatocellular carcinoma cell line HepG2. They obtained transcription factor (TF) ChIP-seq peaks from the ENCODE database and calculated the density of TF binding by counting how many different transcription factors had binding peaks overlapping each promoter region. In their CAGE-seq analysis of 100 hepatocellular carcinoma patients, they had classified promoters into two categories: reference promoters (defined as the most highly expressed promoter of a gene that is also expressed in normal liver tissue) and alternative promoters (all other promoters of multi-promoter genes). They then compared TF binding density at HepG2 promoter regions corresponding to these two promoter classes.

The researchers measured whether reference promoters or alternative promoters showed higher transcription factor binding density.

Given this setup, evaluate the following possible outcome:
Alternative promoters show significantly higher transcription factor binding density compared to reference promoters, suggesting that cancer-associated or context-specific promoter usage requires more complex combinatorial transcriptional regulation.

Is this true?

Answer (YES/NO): NO